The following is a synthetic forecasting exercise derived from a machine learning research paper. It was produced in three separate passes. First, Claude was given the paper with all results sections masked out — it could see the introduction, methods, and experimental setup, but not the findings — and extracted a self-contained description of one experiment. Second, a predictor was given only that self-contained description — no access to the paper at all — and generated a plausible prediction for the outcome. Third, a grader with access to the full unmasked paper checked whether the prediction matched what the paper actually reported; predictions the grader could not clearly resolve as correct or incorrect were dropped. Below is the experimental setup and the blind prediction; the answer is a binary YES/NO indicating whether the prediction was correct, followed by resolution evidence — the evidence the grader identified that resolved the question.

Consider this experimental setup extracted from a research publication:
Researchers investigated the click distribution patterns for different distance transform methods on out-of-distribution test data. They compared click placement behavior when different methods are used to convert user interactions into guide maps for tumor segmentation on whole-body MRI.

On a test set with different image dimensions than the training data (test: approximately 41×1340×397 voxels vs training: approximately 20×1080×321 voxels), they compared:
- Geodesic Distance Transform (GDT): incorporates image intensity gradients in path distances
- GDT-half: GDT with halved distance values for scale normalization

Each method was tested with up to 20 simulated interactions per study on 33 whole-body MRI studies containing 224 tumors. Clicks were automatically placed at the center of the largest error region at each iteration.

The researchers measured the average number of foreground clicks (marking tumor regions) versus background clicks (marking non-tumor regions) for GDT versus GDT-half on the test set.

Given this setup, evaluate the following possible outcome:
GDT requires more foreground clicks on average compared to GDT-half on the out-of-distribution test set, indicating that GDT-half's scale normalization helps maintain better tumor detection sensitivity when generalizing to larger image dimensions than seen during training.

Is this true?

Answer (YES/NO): NO